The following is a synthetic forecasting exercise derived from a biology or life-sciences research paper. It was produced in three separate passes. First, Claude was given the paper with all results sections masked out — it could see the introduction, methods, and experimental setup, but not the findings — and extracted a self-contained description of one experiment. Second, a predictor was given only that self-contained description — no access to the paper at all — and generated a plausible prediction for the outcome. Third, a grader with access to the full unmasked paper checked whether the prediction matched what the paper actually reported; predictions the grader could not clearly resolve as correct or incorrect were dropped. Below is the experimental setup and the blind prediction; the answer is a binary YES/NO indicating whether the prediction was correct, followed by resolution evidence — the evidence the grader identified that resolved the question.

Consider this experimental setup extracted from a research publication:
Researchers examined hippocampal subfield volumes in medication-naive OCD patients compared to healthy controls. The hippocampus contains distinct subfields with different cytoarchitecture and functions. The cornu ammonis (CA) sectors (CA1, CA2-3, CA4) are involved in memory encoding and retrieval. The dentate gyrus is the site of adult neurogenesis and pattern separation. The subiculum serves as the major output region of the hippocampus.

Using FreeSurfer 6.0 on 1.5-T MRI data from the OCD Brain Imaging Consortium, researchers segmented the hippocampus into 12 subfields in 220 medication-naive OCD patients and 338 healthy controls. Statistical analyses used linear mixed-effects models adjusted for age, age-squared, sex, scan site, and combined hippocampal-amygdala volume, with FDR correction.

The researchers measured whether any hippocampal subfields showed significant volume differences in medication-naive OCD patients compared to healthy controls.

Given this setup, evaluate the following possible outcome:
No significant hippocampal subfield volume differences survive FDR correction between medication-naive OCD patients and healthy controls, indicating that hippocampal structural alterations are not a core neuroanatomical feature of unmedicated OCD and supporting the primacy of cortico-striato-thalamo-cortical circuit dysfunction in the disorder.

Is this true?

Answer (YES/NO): NO